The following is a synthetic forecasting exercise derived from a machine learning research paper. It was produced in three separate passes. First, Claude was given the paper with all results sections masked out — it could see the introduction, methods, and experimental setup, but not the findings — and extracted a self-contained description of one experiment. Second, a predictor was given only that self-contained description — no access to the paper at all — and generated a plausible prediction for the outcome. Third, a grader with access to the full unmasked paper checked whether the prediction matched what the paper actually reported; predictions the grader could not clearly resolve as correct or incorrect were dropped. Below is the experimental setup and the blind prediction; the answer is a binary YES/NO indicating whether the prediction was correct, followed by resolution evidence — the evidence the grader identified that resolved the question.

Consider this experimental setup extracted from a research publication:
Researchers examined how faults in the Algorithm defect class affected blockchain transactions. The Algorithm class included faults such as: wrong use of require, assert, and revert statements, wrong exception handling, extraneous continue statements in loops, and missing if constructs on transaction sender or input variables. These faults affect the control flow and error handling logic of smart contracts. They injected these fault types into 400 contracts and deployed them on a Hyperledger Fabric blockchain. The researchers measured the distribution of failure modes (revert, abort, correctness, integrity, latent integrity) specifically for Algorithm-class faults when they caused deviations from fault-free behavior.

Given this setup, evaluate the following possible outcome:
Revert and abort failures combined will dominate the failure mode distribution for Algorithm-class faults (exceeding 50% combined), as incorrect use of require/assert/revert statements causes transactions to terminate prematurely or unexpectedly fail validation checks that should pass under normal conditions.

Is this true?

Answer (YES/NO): YES